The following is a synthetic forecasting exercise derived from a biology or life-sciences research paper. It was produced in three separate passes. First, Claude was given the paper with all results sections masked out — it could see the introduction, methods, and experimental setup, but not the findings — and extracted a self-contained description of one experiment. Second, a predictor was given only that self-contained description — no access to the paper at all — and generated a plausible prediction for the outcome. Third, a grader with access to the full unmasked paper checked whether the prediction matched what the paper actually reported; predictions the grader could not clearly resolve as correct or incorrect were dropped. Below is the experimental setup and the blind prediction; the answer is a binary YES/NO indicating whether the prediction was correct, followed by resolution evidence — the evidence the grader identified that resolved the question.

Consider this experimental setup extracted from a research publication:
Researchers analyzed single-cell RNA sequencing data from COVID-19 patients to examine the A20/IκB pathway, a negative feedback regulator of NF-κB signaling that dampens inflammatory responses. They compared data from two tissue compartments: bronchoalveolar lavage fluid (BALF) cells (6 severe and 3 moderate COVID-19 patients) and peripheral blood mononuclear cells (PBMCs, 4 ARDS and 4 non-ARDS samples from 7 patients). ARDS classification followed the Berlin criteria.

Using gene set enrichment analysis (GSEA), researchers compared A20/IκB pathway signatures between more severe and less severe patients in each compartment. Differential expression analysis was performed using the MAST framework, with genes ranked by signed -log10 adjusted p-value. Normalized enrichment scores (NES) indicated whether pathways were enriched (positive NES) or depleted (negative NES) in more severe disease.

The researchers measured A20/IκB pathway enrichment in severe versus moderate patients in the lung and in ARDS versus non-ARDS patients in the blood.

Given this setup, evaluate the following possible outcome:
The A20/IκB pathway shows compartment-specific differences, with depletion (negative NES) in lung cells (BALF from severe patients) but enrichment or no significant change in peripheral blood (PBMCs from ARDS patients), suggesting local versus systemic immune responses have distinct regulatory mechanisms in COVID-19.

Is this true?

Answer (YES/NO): NO